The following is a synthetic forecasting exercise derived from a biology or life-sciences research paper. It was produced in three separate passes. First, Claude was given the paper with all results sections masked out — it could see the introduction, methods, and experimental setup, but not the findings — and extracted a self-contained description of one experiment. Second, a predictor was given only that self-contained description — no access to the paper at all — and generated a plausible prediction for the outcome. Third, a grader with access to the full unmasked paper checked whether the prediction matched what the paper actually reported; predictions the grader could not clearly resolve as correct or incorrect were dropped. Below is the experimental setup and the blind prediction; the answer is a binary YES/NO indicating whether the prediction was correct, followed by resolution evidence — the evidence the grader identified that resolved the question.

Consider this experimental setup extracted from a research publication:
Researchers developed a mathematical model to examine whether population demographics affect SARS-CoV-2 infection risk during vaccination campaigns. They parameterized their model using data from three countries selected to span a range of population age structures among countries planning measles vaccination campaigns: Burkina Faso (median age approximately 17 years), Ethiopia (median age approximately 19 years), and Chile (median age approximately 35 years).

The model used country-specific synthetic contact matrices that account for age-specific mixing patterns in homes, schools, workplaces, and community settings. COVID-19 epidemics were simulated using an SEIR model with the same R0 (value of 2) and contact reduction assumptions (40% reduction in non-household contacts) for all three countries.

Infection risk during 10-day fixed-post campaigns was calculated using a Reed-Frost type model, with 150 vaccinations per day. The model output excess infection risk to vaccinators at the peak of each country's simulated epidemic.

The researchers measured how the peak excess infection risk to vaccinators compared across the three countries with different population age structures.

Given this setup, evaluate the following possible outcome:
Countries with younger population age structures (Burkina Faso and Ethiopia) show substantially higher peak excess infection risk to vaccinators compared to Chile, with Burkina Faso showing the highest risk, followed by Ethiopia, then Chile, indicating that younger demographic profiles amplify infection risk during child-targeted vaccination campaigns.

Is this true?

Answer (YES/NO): NO